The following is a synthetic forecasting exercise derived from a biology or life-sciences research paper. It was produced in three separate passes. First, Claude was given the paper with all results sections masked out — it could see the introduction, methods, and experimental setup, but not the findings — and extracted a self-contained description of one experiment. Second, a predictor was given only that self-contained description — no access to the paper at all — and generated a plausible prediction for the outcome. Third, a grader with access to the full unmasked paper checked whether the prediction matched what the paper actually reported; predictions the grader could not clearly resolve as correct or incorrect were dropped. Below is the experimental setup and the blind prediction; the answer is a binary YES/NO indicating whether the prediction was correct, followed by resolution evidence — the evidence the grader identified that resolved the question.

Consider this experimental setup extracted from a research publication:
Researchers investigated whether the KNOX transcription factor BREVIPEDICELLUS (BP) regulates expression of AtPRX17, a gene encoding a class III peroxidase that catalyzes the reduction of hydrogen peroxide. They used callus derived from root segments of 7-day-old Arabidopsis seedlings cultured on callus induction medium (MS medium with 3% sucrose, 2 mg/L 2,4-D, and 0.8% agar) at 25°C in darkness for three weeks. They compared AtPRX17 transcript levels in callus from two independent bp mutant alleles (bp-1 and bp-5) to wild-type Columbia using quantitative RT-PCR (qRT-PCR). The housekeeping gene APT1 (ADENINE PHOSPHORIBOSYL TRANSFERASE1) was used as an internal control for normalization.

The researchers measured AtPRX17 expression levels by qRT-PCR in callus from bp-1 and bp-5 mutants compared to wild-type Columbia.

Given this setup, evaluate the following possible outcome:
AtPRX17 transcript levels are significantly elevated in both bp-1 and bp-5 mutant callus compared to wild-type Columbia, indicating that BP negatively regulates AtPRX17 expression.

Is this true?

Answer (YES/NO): NO